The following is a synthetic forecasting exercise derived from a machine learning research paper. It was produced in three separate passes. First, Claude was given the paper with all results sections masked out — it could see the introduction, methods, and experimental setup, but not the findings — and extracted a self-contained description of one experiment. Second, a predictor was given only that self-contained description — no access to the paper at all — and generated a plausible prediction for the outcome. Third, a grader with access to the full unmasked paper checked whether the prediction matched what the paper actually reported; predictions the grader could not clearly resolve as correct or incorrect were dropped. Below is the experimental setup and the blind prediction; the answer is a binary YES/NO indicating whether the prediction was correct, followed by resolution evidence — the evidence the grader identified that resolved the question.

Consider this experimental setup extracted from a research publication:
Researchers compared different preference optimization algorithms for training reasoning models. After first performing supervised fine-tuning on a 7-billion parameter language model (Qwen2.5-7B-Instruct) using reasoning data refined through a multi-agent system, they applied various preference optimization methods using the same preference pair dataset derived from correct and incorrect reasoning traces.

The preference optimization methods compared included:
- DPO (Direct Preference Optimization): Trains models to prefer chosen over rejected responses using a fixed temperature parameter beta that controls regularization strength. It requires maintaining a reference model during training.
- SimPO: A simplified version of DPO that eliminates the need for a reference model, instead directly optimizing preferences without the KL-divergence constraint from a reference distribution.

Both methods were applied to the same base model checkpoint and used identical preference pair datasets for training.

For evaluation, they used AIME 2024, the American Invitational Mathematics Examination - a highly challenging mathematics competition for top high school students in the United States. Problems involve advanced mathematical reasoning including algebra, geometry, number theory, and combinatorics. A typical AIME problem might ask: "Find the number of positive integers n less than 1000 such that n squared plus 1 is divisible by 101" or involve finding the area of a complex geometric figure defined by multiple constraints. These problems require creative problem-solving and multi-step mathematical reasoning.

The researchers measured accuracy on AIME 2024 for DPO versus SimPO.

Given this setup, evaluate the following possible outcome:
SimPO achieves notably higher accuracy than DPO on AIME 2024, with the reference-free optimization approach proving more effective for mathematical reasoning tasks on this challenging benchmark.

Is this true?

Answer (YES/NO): YES